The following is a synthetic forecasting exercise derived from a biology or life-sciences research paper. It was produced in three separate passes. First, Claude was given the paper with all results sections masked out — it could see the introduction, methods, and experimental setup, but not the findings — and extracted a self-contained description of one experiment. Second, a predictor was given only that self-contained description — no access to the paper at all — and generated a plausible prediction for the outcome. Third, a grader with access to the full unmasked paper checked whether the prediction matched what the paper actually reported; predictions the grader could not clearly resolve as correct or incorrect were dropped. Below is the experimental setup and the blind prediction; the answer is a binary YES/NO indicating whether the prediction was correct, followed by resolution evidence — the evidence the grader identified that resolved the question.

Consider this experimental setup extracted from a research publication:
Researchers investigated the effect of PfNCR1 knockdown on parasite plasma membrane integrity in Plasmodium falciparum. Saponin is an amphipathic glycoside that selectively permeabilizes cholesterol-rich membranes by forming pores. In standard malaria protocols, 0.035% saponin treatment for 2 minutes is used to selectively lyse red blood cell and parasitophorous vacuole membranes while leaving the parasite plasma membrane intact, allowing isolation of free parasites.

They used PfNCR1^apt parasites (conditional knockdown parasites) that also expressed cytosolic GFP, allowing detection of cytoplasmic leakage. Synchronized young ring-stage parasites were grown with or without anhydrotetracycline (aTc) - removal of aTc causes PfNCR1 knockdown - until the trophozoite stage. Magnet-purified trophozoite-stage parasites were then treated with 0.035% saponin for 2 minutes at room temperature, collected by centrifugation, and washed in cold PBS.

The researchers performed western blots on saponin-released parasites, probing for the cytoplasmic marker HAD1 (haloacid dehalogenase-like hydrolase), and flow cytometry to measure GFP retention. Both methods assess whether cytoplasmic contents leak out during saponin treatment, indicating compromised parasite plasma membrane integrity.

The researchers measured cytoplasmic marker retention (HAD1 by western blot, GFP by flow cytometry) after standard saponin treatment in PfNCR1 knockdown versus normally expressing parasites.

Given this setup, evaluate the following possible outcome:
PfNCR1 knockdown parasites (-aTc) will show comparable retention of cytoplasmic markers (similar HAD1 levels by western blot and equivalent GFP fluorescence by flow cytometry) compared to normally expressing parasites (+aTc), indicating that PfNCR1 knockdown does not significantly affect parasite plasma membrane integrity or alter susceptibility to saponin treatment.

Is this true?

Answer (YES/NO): NO